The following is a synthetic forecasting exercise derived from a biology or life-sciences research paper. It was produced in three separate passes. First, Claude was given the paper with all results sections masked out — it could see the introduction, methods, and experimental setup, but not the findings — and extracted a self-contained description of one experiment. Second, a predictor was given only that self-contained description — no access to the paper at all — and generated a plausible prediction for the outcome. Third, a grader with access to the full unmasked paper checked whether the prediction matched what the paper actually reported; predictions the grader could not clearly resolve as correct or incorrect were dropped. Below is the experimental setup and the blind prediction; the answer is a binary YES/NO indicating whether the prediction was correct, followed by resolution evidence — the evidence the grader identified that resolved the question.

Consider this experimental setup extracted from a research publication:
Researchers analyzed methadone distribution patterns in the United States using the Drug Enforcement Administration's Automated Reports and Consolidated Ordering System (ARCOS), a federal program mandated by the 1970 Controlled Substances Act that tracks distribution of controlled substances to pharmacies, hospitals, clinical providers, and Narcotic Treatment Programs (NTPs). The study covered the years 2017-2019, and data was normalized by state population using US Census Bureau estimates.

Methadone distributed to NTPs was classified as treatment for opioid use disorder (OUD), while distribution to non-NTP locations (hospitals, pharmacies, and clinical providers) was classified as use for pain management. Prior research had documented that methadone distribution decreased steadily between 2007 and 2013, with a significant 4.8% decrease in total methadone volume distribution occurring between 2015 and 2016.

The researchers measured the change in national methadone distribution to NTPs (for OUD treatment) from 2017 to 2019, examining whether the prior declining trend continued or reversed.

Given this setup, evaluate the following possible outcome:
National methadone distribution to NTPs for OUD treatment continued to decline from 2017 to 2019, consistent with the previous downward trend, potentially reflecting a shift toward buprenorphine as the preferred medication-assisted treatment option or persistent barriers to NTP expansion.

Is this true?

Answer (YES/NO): NO